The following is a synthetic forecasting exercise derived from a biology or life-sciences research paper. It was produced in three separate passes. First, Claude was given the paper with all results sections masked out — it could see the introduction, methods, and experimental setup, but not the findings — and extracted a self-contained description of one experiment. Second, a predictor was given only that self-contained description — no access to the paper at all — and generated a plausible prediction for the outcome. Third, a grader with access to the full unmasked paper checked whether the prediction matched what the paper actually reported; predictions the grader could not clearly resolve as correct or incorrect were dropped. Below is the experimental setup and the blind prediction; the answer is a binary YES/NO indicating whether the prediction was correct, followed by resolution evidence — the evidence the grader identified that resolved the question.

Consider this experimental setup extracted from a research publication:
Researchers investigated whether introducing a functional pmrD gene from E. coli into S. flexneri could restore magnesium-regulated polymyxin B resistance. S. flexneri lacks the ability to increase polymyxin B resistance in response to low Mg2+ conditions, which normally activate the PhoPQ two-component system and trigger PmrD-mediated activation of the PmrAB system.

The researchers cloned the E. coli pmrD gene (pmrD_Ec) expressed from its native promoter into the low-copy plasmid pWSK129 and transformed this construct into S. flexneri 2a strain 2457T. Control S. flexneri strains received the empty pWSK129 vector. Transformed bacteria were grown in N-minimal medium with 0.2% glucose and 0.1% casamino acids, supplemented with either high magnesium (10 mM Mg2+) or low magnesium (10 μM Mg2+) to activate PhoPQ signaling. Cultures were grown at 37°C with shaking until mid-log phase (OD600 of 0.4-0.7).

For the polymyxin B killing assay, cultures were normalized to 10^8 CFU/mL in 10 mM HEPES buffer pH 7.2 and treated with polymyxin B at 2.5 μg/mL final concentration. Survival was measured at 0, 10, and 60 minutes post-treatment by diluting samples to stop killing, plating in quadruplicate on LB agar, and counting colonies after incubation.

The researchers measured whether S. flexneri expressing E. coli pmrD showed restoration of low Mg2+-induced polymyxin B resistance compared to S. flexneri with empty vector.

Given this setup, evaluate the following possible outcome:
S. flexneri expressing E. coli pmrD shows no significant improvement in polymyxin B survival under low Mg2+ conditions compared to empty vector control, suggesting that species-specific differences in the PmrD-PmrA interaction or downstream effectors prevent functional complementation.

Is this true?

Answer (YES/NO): NO